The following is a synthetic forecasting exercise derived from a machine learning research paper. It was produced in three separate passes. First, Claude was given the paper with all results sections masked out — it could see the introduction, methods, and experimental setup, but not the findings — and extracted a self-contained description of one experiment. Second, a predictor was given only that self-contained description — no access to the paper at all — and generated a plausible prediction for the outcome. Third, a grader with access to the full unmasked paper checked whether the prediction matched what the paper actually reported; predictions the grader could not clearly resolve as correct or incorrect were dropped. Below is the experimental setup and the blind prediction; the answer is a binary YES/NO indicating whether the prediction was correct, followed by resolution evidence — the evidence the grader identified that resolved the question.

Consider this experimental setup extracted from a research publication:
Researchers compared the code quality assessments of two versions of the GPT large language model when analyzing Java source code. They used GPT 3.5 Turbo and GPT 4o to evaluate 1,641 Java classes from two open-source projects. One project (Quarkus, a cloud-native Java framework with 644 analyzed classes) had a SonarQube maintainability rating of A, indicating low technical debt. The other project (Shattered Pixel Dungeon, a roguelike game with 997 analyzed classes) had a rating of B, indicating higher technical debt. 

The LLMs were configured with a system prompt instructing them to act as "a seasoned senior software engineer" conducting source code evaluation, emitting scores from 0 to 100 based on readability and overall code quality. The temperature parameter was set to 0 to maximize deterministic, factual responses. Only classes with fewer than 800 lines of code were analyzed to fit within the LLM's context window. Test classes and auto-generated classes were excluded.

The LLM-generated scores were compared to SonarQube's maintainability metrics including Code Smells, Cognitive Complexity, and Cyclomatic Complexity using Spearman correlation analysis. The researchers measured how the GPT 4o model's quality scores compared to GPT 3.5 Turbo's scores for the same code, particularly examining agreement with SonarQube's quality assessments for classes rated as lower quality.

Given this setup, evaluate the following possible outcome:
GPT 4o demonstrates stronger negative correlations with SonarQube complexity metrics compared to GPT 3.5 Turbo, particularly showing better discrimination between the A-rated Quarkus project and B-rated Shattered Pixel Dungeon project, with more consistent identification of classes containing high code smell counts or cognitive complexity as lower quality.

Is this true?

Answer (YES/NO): NO